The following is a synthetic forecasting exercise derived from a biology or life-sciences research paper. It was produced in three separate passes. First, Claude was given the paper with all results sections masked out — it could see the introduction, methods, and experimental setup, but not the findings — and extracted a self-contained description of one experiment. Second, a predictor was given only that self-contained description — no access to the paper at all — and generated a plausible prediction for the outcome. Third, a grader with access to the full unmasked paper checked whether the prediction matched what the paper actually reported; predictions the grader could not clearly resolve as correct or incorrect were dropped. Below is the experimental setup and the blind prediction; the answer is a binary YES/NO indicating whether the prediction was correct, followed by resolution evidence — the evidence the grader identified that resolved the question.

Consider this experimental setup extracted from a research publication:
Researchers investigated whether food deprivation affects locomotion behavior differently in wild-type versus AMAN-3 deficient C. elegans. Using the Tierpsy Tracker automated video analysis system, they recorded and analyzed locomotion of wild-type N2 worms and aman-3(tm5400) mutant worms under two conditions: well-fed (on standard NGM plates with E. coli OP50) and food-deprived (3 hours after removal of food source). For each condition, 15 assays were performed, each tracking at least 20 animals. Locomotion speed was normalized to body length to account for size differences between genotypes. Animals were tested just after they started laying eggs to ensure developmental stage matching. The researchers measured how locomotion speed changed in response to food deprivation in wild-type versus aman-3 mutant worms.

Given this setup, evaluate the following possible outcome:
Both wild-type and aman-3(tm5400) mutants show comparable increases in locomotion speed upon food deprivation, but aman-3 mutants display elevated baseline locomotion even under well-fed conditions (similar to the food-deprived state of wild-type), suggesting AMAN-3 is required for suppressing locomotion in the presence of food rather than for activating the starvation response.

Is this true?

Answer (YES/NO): NO